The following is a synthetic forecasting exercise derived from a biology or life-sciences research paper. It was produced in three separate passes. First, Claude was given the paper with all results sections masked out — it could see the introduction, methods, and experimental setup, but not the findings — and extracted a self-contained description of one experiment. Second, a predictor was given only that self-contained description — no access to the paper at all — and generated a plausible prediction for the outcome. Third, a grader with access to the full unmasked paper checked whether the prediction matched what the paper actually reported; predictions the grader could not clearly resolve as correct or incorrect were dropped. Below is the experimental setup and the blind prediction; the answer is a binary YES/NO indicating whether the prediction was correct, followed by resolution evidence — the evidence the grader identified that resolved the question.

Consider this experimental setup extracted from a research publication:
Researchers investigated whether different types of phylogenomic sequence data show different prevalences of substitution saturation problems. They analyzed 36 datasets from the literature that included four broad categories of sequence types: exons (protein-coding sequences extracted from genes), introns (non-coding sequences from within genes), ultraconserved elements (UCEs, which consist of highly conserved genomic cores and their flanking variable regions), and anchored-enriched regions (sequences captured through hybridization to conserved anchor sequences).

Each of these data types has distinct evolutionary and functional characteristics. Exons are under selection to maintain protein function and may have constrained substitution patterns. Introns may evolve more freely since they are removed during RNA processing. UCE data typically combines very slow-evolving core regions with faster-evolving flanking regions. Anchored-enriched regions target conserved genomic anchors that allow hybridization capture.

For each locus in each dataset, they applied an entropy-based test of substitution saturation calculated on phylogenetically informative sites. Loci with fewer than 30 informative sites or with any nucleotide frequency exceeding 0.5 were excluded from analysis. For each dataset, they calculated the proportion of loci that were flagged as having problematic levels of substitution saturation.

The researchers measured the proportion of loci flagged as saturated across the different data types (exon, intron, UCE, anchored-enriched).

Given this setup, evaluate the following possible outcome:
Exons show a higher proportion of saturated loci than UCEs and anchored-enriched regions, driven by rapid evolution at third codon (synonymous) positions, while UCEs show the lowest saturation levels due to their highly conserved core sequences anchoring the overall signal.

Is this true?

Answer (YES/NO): NO